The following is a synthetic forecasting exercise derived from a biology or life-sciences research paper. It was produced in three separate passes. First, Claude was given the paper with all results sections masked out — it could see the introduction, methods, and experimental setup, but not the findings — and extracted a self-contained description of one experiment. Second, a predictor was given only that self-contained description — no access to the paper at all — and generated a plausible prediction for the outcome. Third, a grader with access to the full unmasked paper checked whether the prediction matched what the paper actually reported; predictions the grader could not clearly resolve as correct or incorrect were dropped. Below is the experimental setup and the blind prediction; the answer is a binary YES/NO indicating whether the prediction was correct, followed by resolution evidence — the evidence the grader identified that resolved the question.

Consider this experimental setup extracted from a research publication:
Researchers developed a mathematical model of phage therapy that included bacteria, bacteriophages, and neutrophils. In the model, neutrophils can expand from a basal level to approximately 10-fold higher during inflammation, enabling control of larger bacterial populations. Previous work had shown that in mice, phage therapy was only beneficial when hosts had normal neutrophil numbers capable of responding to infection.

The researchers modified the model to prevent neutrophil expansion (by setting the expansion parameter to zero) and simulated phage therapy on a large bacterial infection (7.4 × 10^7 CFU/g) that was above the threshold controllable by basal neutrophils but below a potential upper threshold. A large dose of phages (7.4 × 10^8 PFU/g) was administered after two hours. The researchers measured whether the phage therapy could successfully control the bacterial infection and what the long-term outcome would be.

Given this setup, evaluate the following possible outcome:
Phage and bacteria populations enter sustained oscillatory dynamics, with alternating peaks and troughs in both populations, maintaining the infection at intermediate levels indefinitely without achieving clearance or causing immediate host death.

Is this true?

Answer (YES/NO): NO